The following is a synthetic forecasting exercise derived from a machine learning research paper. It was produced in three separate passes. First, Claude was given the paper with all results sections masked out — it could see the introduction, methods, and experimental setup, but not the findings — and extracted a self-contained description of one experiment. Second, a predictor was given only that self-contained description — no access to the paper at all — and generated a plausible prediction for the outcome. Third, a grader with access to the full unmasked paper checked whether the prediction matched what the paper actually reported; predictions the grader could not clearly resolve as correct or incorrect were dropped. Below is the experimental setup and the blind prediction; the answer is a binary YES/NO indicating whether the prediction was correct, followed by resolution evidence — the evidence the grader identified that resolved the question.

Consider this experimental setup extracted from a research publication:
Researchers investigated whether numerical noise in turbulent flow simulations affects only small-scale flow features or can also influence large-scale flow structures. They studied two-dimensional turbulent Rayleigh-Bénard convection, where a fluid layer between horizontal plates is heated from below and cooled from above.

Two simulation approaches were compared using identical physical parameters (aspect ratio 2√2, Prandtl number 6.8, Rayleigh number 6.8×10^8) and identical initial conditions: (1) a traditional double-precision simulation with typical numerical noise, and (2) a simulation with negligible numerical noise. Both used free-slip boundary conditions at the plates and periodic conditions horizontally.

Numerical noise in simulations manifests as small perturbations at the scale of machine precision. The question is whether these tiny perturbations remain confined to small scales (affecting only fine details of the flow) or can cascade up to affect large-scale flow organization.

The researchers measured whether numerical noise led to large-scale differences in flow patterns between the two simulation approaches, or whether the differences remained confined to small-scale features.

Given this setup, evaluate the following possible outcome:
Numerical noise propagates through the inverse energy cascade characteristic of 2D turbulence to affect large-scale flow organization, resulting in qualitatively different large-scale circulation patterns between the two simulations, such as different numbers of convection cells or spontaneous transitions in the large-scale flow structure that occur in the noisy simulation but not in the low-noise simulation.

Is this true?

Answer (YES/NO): YES